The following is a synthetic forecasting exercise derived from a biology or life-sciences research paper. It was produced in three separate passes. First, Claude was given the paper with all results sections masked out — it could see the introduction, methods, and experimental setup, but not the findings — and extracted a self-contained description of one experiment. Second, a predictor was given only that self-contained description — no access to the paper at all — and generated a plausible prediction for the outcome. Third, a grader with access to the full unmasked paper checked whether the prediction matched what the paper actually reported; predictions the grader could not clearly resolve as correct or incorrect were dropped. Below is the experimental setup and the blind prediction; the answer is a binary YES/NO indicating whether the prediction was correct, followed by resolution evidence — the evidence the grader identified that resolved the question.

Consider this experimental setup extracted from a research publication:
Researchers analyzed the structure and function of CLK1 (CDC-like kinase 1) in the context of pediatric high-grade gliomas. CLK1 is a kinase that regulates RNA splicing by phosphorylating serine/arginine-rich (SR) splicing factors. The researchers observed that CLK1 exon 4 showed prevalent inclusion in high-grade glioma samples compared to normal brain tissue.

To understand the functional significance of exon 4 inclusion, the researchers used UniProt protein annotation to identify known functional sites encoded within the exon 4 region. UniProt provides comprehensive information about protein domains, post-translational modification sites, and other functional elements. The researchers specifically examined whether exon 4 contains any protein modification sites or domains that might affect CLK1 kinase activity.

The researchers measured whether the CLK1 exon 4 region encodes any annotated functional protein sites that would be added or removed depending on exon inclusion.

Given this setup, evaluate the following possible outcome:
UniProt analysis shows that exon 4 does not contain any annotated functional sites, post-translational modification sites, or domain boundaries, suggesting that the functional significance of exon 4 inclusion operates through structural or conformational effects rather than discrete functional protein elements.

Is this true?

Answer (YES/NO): NO